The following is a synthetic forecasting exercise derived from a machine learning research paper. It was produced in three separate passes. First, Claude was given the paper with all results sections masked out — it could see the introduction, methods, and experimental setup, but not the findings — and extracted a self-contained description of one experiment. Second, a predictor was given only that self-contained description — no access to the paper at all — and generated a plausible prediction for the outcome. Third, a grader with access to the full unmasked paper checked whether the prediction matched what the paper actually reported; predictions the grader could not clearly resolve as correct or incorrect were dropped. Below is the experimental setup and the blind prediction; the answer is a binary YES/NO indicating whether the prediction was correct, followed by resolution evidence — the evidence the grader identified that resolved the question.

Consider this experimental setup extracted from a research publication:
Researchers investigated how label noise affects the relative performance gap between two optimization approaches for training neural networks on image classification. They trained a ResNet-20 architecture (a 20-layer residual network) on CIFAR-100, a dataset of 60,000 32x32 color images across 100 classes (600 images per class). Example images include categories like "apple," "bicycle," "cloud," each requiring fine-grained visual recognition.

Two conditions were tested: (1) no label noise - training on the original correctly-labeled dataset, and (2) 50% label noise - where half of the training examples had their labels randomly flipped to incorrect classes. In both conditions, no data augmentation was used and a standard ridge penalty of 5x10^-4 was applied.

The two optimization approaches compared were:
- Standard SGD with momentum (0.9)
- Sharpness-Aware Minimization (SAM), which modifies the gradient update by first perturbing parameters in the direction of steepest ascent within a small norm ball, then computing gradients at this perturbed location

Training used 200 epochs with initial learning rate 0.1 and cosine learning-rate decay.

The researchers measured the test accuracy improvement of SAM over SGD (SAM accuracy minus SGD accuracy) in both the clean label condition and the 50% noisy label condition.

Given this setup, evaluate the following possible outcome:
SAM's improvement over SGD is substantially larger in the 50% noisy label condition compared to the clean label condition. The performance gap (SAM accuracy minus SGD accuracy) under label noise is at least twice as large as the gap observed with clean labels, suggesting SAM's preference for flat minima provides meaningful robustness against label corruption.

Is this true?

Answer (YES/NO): YES